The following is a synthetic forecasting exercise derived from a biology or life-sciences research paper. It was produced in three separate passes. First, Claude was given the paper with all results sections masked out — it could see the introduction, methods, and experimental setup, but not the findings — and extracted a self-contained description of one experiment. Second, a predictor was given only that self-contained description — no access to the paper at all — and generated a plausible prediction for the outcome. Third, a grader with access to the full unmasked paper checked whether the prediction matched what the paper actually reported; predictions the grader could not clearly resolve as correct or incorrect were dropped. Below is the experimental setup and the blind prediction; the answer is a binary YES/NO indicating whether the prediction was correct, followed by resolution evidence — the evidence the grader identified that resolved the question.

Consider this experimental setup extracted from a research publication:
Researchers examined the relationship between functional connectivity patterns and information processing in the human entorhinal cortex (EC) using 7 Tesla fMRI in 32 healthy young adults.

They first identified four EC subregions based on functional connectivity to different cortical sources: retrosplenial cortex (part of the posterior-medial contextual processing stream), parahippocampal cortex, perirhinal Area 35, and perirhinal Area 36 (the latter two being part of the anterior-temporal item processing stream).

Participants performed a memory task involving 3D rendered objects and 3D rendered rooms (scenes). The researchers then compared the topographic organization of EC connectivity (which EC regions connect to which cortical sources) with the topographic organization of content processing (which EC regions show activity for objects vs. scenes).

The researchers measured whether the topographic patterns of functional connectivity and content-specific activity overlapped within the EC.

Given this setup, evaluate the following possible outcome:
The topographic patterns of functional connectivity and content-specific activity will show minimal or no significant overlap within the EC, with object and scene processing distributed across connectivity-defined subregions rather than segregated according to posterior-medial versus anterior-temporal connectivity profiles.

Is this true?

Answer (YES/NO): NO